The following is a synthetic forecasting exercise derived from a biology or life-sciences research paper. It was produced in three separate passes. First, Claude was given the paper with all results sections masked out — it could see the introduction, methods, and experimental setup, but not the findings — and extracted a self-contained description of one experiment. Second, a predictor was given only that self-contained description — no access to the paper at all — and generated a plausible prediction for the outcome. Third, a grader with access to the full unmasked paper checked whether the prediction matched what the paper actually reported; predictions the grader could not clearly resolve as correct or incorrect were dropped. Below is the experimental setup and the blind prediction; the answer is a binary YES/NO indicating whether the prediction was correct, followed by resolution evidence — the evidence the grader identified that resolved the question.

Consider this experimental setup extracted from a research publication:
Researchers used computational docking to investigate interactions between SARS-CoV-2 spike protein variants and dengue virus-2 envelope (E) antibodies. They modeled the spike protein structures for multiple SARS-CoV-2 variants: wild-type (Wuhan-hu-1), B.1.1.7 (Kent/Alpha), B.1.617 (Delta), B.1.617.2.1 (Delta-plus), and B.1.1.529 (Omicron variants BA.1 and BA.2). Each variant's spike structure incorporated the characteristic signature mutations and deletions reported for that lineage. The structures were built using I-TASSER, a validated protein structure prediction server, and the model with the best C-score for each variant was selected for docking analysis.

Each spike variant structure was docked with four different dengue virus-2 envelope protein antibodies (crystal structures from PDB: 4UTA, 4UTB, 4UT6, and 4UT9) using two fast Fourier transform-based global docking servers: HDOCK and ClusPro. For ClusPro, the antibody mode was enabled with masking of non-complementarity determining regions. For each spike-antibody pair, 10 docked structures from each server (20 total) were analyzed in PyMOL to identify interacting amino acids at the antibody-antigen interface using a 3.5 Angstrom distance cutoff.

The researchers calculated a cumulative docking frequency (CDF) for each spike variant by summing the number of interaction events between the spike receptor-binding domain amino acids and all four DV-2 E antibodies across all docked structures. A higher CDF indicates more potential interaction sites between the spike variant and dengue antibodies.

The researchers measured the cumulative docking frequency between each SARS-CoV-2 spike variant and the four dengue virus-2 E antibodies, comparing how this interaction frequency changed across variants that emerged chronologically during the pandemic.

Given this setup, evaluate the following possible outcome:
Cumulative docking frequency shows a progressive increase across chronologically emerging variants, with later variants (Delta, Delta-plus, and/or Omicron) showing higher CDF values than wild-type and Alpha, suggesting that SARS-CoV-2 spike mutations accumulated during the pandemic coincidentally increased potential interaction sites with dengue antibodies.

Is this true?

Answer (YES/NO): NO